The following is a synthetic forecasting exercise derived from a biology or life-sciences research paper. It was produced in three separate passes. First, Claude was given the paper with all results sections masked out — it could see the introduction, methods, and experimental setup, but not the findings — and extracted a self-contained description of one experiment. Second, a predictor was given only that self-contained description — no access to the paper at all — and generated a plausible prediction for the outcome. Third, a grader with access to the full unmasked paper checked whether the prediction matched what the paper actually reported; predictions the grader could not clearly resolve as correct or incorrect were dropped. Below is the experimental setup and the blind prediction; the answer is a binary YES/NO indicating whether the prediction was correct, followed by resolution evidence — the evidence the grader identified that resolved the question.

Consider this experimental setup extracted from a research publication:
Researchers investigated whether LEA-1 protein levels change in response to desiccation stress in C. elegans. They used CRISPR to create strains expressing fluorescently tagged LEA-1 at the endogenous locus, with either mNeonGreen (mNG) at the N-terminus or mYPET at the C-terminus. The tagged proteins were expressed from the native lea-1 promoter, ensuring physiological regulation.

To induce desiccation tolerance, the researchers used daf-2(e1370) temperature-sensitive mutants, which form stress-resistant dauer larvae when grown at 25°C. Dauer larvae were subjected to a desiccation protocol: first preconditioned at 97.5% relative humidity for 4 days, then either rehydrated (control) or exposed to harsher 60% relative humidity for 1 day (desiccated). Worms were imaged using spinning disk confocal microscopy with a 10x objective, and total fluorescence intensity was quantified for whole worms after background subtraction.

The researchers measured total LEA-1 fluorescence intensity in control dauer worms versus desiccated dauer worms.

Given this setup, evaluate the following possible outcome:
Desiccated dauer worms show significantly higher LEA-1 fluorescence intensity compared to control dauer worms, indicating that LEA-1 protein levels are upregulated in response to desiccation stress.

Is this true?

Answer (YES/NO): YES